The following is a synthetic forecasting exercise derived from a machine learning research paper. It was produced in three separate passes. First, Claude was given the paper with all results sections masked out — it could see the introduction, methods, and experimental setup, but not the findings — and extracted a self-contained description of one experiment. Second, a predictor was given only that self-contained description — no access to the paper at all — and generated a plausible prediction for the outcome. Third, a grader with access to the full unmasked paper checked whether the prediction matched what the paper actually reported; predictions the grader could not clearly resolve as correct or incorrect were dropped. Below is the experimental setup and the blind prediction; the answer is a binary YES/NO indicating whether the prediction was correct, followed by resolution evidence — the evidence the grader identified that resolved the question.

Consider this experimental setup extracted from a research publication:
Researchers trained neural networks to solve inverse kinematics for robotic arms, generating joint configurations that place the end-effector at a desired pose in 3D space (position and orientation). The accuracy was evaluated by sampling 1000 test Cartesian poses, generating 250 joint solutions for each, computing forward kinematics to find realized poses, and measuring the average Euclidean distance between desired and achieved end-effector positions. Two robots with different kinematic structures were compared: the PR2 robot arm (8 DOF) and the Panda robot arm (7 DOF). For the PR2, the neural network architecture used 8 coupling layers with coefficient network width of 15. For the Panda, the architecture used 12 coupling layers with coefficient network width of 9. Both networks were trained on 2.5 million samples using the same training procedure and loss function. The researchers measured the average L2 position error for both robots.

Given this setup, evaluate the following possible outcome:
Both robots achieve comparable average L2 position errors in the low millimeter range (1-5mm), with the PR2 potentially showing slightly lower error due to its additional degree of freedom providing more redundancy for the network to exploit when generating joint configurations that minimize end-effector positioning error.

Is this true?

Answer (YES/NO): NO